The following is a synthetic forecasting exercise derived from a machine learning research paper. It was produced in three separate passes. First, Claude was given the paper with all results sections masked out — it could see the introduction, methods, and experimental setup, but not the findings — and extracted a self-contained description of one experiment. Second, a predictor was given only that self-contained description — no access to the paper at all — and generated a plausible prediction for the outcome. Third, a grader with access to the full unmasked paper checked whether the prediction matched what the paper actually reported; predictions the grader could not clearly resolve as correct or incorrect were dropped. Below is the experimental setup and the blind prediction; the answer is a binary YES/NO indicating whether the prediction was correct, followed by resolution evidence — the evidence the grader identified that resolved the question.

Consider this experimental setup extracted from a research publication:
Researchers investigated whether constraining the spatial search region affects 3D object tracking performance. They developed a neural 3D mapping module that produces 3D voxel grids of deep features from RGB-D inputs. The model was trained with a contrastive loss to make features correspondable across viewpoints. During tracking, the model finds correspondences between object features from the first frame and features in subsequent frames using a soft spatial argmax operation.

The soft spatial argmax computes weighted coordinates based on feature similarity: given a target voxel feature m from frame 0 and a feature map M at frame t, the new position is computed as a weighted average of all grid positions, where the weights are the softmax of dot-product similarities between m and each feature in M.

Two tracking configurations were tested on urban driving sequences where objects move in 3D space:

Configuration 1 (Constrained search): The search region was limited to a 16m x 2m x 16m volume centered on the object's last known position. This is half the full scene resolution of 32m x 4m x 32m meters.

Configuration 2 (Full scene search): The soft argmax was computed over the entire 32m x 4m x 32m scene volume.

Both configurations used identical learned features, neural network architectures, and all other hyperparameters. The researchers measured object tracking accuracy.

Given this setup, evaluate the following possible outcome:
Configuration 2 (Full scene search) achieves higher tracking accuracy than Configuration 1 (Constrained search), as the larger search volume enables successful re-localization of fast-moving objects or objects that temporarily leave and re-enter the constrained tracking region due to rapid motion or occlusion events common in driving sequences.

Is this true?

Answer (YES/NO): NO